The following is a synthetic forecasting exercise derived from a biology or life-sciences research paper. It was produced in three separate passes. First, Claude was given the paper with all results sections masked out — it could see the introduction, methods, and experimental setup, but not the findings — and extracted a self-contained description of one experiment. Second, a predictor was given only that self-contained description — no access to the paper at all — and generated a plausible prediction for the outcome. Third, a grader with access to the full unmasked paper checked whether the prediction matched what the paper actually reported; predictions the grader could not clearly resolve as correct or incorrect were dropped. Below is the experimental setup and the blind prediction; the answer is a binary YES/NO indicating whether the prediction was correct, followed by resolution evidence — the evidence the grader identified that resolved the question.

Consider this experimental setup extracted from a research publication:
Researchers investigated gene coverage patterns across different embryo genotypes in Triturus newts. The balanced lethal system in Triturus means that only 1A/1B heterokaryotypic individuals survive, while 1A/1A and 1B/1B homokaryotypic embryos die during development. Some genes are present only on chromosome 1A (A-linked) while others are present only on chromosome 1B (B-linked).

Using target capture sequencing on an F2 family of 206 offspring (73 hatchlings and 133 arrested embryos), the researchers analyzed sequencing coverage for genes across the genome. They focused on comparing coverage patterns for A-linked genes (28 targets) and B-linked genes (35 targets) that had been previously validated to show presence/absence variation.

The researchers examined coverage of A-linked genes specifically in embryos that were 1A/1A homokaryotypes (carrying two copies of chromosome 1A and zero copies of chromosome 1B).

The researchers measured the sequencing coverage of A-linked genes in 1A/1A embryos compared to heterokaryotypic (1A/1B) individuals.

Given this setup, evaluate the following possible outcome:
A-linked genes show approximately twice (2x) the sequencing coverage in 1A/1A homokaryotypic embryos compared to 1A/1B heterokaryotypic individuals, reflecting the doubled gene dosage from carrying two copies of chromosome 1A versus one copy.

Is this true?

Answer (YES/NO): NO